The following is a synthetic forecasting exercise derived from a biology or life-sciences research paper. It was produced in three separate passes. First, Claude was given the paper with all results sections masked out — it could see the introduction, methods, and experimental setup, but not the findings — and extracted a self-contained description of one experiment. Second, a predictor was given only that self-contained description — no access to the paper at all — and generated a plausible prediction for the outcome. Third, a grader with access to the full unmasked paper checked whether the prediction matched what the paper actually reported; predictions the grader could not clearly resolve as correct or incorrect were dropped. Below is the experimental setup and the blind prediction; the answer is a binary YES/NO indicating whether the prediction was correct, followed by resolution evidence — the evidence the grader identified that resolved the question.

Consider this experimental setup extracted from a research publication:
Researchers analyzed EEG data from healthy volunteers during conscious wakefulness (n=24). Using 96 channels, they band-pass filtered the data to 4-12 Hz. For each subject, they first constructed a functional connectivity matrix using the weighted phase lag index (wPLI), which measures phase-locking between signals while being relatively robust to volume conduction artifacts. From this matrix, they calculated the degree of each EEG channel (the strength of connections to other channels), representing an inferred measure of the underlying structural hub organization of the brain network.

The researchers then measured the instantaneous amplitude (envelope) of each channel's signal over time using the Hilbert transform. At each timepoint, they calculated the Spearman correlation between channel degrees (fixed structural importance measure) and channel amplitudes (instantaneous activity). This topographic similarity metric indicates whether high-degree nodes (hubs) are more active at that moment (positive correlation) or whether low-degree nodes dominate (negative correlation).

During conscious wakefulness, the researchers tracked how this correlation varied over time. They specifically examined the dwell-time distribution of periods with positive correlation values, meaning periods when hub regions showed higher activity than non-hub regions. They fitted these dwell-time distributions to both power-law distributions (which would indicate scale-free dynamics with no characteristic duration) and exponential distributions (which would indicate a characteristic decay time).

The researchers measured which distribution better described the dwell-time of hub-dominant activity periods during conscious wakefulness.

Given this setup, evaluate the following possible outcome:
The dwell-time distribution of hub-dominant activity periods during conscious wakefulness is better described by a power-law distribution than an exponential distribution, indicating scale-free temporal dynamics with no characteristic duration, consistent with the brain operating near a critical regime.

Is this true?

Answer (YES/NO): YES